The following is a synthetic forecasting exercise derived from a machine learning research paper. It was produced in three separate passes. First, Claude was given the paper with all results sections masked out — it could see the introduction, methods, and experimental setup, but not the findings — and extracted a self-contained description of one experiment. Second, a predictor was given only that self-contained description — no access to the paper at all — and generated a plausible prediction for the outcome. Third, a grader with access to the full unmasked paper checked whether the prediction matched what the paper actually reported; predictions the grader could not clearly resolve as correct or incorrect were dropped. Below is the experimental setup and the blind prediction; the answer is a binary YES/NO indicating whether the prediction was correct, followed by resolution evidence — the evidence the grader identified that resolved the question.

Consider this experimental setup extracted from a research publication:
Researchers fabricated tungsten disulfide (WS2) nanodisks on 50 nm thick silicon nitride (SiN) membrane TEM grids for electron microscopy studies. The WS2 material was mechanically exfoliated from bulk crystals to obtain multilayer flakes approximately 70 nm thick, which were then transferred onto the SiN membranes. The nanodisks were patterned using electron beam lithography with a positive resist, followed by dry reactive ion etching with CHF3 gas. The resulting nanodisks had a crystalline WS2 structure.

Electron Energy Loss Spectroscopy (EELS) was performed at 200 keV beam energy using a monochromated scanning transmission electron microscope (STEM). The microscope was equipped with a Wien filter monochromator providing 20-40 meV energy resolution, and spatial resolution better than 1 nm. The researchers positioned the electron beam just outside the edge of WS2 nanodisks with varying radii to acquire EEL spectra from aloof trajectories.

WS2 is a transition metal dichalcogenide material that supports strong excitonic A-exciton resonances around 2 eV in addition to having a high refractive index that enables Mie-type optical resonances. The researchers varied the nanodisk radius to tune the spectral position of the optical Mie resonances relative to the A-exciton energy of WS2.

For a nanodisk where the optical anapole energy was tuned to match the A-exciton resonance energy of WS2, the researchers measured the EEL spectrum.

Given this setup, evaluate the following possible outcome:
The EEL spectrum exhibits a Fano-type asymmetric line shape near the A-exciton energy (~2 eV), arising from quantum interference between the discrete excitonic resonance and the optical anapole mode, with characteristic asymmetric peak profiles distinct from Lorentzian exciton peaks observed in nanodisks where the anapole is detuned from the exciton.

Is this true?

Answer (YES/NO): NO